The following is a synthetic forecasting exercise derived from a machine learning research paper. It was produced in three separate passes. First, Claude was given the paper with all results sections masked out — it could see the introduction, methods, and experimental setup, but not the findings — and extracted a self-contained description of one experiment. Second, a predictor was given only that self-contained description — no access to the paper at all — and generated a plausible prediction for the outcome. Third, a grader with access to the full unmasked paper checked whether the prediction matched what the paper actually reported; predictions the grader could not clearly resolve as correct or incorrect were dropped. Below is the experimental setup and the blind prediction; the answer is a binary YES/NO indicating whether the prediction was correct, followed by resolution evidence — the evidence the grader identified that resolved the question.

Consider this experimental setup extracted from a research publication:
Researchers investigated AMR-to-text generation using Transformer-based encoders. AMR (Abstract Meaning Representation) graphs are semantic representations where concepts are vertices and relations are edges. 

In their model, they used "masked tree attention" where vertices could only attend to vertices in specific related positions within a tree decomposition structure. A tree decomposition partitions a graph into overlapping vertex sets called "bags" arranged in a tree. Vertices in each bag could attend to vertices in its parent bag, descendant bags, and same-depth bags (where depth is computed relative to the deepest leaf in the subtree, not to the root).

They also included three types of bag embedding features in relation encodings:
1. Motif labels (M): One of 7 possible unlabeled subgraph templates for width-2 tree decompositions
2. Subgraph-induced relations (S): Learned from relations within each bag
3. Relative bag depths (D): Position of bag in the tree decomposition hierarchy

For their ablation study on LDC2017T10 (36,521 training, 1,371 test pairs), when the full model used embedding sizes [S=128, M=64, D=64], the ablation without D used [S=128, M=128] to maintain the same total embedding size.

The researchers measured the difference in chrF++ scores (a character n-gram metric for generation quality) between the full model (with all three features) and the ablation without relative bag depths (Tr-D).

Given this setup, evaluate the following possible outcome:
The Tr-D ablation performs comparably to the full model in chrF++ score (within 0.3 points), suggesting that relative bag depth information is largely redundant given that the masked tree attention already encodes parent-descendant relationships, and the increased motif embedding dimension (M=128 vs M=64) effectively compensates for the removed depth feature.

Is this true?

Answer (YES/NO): YES